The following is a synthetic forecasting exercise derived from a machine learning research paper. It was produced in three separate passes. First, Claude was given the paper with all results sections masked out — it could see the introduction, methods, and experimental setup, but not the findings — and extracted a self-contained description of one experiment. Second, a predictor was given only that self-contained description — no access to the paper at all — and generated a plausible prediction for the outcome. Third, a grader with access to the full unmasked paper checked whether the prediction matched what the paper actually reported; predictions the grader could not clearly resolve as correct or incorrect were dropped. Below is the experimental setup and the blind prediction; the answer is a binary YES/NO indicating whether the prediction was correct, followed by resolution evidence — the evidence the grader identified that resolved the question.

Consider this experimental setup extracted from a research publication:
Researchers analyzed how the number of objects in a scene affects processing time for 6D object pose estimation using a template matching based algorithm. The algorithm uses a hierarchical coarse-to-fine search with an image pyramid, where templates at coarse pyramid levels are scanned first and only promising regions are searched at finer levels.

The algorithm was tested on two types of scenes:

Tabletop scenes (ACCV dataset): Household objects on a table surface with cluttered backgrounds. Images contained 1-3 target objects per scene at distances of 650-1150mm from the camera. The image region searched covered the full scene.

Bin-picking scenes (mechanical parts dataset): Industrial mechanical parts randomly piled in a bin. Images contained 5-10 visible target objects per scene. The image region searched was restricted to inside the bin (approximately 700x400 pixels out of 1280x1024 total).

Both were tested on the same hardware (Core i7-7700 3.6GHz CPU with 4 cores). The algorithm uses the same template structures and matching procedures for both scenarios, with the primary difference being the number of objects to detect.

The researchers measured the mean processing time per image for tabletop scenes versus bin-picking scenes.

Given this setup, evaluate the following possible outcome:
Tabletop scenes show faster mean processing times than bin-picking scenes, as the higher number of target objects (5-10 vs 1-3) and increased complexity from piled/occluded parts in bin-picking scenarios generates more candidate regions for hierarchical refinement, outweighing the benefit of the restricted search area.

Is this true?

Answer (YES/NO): YES